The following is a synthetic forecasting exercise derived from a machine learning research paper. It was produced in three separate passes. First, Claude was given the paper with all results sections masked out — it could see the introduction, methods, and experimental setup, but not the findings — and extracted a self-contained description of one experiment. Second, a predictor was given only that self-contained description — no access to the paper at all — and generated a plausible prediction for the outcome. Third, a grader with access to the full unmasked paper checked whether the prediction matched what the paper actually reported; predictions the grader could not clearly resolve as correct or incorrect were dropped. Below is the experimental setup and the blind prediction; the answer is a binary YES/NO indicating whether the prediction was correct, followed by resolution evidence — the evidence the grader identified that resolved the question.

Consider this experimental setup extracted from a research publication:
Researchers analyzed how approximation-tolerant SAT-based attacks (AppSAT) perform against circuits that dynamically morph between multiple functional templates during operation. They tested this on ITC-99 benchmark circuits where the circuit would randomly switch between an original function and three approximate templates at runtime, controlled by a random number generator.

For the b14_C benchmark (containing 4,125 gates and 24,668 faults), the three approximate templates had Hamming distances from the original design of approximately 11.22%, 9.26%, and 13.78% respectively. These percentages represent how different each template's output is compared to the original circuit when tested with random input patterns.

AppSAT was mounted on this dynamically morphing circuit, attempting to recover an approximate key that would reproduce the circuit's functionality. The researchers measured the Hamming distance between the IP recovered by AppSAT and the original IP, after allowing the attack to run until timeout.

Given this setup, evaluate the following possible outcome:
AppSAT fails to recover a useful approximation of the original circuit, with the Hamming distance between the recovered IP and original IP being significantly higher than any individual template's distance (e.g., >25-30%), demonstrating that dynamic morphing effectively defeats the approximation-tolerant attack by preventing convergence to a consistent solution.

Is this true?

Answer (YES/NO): YES